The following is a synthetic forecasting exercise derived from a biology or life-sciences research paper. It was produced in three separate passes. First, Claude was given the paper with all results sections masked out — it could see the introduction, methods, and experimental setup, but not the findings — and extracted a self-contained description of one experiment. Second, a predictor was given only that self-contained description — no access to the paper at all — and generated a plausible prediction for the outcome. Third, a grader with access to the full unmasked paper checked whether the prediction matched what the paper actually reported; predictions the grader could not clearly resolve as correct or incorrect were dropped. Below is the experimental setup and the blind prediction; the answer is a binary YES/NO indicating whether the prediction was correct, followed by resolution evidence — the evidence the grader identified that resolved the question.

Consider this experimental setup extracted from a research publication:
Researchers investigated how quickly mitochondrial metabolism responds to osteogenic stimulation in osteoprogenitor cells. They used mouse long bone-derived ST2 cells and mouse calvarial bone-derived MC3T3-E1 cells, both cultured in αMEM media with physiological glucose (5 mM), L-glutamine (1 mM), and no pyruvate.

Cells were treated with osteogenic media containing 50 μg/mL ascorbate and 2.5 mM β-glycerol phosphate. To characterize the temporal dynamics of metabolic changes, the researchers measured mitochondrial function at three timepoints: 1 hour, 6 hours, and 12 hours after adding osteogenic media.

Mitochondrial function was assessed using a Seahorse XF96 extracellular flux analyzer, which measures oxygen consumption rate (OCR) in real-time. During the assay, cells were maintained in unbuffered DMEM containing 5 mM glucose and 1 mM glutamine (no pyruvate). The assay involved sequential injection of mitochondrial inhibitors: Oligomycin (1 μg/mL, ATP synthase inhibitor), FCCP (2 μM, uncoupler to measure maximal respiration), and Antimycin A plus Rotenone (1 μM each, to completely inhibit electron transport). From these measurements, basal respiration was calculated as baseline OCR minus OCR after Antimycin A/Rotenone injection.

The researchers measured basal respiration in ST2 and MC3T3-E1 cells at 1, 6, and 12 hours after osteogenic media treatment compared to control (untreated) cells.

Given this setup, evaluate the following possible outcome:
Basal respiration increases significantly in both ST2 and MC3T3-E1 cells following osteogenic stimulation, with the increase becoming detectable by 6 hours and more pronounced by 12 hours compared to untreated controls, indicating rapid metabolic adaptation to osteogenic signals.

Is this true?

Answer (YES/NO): NO